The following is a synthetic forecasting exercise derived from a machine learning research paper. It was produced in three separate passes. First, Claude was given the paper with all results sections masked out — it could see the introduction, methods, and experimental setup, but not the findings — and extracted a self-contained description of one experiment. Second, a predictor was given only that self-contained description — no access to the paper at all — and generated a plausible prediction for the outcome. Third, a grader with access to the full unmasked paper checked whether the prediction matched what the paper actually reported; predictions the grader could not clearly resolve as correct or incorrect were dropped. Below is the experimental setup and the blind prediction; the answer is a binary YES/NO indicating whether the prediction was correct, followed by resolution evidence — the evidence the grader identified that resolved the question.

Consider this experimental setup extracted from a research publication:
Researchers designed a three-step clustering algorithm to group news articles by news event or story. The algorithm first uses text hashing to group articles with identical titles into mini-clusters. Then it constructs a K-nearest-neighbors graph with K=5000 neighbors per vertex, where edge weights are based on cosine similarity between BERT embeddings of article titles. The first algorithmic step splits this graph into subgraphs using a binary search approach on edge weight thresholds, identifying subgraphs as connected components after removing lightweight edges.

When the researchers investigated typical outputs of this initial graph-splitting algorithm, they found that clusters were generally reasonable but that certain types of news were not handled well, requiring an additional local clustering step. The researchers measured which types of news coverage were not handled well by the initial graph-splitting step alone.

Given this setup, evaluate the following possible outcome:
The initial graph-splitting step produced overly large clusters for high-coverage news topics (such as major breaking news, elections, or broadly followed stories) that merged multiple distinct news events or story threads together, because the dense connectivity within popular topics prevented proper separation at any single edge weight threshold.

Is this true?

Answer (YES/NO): NO